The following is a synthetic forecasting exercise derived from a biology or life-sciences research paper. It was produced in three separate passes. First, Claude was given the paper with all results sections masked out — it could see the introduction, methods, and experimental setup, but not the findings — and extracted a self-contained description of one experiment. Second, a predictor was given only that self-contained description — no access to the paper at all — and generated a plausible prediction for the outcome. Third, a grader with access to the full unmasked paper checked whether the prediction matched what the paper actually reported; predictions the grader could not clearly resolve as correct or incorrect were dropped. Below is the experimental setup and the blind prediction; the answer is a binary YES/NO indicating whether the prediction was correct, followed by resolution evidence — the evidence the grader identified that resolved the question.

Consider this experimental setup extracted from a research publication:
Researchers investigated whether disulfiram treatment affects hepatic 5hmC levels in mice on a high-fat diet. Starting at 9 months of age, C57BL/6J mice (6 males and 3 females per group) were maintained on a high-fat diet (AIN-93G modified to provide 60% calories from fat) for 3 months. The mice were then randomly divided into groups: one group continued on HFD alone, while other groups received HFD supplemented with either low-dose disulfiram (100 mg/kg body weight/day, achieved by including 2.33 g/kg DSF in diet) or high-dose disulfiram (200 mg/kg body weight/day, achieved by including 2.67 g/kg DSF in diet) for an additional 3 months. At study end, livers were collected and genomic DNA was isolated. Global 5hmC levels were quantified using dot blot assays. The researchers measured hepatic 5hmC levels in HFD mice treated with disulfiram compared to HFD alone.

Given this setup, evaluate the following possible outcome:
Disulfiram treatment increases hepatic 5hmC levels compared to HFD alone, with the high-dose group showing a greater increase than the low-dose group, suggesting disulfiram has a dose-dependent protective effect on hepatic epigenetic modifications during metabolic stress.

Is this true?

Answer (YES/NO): NO